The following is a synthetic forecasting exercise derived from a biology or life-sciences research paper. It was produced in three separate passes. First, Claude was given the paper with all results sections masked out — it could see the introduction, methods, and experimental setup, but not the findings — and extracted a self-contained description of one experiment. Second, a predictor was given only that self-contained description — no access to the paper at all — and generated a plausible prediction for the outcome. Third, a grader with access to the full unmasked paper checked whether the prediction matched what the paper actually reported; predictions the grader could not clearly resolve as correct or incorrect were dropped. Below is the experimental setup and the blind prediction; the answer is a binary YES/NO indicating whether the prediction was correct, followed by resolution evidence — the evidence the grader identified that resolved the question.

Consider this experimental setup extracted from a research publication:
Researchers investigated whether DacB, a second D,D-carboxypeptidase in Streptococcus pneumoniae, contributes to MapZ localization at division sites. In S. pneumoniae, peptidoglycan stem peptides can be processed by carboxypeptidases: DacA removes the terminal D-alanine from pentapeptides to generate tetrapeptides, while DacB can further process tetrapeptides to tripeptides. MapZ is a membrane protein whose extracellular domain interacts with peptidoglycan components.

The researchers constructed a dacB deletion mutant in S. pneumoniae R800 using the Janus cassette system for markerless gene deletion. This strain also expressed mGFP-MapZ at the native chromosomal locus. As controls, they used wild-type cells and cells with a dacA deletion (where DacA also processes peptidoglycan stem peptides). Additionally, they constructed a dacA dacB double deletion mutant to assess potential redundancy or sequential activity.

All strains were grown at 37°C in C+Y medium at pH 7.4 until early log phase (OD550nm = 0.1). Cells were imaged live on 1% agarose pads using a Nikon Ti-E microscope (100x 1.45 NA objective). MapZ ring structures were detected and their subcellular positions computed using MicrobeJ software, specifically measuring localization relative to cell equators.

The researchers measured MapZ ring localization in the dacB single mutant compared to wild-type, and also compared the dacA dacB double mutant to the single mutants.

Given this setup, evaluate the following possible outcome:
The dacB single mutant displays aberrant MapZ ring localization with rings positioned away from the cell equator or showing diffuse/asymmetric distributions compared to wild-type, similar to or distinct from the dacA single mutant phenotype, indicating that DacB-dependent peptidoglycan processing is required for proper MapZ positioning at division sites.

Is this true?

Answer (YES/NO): YES